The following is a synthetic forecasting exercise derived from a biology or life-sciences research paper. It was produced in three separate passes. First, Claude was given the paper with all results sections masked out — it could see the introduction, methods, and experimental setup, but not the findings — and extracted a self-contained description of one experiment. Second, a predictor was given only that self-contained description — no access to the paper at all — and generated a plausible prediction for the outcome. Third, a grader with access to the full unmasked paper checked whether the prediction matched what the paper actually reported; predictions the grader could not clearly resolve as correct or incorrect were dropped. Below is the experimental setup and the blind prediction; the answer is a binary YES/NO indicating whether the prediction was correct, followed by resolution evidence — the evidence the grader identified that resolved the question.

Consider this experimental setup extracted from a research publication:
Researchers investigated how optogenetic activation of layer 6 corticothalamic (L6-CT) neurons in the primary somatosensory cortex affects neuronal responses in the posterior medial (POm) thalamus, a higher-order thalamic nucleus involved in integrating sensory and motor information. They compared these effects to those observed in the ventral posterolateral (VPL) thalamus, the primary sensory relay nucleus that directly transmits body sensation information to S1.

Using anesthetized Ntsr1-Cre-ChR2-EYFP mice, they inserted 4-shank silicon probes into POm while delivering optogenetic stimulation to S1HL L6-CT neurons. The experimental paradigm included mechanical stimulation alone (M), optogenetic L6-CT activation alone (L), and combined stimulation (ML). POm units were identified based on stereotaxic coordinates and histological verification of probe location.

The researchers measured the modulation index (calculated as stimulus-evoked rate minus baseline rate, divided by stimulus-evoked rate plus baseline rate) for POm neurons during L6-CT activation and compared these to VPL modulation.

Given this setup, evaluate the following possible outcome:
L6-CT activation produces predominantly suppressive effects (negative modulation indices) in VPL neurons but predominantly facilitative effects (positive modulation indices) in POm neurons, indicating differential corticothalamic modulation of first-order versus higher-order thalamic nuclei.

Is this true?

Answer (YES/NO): NO